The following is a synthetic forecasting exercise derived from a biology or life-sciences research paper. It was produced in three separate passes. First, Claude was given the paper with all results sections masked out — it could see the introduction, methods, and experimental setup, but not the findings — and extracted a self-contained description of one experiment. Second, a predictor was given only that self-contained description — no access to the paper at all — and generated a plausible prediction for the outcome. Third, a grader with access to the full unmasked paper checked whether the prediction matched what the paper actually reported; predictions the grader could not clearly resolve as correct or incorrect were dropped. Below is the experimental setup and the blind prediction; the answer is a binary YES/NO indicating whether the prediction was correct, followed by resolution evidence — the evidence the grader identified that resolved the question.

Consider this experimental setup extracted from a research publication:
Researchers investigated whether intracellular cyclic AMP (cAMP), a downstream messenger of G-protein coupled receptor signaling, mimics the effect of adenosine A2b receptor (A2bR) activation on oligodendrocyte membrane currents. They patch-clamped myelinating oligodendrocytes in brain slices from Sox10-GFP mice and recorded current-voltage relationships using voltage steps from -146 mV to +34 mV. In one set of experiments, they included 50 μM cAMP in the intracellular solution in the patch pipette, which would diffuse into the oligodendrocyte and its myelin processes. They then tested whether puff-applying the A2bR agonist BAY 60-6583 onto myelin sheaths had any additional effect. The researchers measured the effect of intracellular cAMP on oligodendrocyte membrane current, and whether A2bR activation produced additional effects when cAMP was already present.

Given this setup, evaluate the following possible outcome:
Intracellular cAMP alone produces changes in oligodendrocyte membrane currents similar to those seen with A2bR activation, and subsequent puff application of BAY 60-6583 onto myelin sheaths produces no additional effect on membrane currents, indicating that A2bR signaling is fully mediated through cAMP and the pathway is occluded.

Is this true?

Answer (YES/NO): YES